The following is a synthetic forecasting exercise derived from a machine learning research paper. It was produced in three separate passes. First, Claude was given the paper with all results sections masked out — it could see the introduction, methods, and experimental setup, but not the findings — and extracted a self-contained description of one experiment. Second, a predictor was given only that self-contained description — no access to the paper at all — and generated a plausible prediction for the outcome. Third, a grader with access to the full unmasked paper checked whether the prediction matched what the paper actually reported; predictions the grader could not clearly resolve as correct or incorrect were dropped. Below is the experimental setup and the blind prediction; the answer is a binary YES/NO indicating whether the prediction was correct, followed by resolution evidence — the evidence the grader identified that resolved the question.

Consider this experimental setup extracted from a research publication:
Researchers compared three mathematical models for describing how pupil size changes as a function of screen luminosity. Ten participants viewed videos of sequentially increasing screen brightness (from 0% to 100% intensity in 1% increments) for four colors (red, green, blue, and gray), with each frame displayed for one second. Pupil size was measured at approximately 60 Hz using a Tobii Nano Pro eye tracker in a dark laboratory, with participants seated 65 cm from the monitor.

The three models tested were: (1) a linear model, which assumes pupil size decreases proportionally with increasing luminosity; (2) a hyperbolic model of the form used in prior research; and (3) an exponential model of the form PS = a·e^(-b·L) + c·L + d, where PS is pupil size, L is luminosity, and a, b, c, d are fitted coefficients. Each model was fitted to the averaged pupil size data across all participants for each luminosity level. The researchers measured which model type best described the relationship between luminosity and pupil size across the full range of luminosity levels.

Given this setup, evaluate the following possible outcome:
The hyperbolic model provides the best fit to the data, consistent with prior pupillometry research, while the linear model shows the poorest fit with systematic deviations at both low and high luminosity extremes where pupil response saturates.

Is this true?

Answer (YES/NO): NO